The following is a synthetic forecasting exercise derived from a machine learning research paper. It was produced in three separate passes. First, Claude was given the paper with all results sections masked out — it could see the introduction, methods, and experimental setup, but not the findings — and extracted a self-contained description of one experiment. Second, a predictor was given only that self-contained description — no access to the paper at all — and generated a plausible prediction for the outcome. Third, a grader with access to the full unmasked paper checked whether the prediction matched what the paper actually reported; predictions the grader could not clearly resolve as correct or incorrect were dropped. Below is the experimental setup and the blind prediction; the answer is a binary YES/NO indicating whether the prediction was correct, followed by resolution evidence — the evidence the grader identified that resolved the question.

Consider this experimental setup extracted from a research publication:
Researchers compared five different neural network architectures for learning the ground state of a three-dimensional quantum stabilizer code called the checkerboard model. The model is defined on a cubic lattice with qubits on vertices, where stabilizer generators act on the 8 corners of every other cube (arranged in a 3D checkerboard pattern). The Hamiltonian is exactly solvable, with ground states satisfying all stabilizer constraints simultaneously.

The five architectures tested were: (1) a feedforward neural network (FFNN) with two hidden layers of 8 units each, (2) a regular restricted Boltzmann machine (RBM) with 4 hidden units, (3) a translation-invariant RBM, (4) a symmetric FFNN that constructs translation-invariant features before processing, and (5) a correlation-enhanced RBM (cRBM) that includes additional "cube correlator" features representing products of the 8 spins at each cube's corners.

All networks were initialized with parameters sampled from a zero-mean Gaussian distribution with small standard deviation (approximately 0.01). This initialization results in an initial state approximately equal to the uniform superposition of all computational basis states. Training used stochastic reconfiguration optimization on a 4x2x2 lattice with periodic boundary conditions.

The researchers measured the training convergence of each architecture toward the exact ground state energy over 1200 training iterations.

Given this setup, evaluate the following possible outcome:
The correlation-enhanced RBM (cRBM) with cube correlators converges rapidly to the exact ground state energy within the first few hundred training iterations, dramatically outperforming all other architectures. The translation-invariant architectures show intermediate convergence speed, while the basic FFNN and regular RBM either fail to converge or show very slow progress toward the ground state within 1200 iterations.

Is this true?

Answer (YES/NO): NO